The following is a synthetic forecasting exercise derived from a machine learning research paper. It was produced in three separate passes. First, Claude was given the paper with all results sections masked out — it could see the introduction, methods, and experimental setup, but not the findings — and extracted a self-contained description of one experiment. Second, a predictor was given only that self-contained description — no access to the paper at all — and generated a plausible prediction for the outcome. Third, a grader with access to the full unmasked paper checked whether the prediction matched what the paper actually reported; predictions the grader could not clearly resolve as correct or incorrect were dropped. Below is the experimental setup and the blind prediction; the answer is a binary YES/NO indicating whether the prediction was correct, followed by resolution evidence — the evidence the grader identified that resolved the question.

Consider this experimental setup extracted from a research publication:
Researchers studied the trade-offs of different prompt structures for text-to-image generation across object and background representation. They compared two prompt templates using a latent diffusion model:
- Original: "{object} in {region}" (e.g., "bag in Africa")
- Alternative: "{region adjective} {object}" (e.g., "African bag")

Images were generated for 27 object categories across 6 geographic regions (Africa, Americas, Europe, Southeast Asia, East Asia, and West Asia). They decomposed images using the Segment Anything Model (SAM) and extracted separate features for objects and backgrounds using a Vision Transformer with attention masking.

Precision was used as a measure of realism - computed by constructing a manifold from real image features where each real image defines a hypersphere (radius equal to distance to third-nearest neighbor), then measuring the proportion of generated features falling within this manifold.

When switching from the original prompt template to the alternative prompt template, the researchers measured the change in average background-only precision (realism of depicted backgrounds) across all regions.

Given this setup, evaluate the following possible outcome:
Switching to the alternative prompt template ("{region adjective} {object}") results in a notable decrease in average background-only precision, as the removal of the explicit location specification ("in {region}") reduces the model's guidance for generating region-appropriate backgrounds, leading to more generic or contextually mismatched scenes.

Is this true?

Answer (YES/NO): NO